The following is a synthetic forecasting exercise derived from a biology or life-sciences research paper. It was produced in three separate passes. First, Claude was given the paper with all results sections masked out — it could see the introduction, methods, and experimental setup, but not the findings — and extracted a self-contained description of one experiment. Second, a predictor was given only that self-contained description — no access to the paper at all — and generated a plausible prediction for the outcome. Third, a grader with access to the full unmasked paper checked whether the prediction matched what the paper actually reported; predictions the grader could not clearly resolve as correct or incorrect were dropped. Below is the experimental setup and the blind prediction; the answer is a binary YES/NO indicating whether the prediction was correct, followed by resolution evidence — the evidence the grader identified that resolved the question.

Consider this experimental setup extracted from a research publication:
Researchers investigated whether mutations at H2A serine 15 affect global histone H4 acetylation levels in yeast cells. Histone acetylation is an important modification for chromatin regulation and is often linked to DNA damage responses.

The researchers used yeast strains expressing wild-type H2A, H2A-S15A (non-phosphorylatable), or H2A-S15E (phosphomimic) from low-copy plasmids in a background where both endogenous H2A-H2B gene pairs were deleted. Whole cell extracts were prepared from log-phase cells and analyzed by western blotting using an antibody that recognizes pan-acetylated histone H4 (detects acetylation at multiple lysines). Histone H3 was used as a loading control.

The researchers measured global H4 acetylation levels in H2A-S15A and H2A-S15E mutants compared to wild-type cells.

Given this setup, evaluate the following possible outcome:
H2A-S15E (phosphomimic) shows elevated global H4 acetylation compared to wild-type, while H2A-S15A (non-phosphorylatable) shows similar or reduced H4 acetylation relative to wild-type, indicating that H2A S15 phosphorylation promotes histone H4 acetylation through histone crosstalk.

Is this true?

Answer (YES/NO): NO